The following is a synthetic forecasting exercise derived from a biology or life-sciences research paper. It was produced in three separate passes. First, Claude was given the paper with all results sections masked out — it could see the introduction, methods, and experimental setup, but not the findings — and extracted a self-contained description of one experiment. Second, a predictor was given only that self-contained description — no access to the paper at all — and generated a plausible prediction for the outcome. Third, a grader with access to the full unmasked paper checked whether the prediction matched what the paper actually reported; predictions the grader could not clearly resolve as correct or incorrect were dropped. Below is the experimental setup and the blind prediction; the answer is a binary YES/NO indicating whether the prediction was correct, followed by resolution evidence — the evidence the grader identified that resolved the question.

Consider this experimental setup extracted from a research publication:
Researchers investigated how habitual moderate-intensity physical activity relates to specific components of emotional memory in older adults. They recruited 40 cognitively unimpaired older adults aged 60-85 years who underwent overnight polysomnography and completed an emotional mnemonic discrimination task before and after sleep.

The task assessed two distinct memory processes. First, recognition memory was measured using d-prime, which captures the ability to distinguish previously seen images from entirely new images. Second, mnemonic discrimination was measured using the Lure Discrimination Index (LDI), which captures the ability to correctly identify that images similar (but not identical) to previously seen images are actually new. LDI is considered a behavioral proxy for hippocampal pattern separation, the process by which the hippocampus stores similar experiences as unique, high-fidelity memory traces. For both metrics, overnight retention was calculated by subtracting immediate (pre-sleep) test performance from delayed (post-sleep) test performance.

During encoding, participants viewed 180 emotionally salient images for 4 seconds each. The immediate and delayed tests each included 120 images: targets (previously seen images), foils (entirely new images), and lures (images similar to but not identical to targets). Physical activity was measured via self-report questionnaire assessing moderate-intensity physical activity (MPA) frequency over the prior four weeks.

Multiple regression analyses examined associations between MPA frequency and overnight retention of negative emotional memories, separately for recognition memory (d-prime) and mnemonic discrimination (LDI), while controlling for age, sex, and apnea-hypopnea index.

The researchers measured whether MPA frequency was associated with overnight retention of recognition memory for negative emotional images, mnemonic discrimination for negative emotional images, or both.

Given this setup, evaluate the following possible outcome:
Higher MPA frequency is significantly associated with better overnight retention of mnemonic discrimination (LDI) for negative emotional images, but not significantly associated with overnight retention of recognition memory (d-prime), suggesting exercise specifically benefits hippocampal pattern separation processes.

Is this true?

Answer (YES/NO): NO